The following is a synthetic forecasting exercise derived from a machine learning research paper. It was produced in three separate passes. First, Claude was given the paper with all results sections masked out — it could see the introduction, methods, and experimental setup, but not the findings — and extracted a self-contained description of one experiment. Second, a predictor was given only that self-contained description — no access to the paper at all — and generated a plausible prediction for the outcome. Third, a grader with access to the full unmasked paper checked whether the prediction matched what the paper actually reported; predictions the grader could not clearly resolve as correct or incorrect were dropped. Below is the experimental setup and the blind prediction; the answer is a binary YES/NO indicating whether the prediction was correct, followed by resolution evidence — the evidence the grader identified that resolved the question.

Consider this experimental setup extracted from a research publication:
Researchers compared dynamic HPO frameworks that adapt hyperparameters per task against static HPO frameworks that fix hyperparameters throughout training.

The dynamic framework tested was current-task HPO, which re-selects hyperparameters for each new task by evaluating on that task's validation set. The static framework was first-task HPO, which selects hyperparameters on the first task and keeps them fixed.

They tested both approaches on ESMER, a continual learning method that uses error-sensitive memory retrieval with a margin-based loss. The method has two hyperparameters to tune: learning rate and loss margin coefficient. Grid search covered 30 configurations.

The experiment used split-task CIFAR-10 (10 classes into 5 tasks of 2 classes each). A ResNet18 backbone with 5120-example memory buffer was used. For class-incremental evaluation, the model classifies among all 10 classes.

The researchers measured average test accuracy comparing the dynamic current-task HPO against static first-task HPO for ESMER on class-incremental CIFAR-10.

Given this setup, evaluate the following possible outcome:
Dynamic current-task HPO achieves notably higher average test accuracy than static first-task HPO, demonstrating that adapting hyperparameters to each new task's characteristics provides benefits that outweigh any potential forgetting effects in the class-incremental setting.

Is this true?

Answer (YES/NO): YES